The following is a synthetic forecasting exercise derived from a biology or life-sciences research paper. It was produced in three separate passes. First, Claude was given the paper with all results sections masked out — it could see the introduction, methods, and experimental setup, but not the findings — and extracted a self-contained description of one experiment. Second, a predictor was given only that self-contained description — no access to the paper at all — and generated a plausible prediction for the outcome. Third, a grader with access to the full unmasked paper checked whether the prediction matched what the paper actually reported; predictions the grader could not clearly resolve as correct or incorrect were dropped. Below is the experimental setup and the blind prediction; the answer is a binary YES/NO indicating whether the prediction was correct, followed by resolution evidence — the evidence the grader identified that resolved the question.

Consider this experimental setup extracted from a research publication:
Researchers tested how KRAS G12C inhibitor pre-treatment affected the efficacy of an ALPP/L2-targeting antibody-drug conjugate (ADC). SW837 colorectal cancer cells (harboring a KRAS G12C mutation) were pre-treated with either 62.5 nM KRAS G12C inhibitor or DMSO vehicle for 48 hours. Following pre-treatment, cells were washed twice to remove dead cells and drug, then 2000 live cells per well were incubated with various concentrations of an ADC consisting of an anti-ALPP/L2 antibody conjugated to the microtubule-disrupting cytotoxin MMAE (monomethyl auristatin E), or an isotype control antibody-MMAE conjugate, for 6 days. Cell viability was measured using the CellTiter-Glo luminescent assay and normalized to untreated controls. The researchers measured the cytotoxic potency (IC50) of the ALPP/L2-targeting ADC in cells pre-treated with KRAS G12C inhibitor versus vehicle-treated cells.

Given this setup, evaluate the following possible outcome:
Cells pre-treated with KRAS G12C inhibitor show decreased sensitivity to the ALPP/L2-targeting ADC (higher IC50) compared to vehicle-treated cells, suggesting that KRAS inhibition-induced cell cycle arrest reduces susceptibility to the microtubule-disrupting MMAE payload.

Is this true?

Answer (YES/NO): NO